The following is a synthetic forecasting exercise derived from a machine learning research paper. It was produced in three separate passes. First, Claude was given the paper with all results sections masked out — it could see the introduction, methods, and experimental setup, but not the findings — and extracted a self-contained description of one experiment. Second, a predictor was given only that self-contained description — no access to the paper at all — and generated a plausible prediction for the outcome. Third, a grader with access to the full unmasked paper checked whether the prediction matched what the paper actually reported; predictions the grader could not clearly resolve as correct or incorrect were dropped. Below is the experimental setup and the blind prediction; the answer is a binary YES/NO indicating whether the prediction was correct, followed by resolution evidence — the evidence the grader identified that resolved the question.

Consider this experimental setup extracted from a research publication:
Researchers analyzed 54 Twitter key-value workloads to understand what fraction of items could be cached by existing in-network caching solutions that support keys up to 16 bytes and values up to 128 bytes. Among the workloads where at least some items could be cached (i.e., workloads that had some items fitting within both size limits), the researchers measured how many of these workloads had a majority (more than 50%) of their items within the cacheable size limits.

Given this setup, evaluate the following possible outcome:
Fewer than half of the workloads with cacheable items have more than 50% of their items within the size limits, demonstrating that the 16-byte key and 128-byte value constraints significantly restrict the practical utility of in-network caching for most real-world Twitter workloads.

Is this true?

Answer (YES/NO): YES